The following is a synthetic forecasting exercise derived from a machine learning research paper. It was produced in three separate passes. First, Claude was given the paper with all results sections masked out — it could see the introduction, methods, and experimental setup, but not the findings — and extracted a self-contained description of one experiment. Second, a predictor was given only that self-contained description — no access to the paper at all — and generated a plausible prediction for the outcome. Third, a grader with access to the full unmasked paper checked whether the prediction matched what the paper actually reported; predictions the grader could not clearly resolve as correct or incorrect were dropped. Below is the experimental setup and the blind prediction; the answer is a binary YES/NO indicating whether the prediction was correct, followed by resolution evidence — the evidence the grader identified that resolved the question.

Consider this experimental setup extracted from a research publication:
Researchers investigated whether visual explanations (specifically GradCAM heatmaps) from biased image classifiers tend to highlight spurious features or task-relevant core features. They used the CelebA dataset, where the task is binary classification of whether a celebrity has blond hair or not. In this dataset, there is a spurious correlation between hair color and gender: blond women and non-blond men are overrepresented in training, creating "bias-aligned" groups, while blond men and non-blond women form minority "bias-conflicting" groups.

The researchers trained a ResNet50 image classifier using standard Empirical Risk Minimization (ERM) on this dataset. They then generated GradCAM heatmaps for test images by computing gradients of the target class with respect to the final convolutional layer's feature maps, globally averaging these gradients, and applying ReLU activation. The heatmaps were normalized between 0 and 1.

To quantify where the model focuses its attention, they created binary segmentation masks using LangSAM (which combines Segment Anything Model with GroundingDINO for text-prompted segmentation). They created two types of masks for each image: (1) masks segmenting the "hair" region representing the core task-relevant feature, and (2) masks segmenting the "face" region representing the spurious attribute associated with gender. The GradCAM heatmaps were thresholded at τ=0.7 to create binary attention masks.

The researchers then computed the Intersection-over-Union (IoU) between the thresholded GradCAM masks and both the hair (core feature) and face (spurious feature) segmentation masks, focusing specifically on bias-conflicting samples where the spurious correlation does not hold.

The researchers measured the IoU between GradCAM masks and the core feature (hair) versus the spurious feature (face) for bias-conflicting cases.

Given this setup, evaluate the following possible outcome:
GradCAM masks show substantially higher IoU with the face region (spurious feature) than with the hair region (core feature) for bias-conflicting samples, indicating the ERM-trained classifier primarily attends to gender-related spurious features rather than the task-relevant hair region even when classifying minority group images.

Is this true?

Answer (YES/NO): YES